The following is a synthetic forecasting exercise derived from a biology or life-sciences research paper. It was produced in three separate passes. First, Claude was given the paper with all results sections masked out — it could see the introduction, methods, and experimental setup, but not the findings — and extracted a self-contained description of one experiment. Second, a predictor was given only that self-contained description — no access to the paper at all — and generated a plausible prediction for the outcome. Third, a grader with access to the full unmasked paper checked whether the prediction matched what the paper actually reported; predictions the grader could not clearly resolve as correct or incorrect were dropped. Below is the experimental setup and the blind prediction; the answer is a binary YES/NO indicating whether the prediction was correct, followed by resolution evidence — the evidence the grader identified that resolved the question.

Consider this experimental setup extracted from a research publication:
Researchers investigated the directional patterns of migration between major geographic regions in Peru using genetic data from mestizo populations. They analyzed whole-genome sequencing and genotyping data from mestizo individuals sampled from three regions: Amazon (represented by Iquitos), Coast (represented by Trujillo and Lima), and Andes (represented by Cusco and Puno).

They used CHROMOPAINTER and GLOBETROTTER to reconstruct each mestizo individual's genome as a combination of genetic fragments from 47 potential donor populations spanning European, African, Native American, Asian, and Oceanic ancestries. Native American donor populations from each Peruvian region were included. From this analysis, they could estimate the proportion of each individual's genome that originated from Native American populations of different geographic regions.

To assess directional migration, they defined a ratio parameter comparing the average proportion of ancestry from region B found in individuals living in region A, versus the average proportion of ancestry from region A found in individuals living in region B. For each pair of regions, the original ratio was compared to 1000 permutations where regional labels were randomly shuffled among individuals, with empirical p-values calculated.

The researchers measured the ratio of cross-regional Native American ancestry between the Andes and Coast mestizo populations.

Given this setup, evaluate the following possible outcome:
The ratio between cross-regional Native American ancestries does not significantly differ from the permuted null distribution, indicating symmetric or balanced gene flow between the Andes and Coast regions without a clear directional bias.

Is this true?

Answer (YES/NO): NO